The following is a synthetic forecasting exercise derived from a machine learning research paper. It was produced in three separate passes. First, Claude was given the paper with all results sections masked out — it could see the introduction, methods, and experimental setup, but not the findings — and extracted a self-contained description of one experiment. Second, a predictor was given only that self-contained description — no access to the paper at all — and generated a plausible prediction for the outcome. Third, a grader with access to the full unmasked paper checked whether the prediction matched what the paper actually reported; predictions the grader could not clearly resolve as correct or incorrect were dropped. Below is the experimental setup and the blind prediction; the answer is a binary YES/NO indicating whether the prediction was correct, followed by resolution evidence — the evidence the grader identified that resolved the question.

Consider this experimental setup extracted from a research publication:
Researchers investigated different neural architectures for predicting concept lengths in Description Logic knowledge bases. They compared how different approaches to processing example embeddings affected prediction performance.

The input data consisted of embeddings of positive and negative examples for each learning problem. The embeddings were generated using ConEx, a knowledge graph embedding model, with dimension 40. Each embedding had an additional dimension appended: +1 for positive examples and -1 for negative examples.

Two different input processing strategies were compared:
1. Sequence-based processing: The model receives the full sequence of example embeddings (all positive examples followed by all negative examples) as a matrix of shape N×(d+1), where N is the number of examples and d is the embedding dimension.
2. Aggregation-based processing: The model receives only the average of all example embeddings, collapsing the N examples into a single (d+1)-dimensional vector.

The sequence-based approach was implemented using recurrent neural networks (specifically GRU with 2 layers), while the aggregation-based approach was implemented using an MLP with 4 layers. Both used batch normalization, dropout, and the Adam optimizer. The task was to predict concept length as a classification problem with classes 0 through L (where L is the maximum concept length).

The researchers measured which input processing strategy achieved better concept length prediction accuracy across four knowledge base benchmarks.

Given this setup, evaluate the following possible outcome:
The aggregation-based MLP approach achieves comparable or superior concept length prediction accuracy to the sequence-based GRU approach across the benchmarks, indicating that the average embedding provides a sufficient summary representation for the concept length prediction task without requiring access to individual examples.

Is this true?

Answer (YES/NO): NO